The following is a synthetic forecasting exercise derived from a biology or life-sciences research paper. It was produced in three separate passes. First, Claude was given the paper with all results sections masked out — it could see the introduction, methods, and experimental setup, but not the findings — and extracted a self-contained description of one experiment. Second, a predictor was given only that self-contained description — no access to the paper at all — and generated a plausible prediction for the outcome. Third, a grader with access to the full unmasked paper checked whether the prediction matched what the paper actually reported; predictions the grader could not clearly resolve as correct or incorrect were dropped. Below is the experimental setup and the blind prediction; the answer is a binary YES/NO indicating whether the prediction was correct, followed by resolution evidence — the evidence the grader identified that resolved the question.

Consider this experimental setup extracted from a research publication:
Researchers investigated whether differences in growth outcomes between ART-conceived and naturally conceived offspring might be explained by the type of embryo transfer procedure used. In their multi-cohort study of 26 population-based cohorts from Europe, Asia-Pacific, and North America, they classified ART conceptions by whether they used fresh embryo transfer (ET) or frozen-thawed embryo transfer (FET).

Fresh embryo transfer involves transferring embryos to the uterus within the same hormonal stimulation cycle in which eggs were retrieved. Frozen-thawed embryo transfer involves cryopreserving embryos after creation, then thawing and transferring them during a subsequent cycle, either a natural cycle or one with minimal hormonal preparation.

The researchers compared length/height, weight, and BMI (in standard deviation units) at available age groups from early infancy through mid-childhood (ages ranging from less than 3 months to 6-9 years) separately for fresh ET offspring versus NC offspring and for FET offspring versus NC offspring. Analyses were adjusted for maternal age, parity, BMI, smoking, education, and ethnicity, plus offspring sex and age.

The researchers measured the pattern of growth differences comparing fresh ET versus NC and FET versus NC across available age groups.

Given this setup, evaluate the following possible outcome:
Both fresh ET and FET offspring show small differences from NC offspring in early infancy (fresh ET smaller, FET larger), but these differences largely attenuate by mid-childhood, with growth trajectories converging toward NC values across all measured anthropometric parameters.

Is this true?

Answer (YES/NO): NO